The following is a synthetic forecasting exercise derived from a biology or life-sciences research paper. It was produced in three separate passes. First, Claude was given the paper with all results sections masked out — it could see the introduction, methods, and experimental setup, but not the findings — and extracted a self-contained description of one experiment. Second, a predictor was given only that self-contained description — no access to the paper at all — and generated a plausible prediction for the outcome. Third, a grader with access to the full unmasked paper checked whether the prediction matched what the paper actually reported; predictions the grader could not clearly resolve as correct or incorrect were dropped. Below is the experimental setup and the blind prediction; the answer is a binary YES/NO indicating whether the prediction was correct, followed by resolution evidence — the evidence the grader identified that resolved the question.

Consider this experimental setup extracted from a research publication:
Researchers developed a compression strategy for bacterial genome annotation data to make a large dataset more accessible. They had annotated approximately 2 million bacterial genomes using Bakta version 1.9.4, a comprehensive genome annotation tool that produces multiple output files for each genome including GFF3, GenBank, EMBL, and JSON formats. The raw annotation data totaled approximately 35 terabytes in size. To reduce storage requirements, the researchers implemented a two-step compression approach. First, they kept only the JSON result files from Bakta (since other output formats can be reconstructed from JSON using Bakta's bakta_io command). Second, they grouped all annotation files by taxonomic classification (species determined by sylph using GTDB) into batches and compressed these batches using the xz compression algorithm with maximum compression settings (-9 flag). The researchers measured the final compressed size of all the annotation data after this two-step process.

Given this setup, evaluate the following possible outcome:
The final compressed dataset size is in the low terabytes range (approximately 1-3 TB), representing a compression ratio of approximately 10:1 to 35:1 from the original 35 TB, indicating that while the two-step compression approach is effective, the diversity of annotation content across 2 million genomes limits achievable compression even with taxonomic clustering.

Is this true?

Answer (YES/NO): YES